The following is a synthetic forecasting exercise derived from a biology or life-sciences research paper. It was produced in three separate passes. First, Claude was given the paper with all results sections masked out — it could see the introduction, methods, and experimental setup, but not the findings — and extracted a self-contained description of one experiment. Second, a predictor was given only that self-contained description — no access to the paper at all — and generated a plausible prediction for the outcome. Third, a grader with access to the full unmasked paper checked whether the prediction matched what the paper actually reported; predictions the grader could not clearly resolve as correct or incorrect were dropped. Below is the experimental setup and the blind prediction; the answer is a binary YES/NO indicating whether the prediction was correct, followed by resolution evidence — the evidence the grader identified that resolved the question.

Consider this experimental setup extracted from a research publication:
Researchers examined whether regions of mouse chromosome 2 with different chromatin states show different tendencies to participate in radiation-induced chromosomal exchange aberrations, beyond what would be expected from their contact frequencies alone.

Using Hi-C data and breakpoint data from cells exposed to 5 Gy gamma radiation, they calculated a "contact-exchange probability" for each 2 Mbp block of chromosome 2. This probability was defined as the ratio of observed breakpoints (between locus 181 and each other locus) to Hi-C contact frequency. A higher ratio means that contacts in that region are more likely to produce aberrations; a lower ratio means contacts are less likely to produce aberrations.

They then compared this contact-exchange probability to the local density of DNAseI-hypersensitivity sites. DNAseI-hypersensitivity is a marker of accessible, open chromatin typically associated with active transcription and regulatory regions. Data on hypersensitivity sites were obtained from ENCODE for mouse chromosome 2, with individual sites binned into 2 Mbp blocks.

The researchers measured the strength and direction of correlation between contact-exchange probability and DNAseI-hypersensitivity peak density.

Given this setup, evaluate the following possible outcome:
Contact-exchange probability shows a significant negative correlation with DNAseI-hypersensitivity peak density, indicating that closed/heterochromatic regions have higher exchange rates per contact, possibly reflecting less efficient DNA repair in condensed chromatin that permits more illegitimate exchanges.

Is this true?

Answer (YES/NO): YES